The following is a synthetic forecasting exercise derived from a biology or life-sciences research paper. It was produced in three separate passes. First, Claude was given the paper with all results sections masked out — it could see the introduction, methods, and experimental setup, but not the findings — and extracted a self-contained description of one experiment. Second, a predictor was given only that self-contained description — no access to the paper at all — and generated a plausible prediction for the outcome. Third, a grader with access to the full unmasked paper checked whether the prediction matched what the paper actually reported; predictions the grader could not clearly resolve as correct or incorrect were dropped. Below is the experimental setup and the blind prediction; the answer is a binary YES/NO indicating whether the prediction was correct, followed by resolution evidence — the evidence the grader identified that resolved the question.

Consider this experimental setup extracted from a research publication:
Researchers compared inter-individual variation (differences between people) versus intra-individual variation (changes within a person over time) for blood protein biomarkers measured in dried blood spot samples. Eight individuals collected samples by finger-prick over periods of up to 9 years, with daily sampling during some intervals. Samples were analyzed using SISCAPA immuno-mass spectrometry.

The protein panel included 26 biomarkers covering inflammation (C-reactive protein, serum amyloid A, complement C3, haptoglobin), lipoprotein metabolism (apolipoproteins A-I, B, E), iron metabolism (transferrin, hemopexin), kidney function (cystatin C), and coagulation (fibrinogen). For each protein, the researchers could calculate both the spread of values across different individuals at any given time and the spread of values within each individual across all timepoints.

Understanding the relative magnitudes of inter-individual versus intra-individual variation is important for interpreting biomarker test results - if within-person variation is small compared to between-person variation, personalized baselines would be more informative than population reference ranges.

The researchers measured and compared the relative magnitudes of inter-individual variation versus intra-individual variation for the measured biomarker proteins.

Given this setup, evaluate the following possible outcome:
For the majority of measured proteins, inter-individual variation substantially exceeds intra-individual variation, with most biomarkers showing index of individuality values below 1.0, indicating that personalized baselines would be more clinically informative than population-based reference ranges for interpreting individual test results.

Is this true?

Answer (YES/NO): YES